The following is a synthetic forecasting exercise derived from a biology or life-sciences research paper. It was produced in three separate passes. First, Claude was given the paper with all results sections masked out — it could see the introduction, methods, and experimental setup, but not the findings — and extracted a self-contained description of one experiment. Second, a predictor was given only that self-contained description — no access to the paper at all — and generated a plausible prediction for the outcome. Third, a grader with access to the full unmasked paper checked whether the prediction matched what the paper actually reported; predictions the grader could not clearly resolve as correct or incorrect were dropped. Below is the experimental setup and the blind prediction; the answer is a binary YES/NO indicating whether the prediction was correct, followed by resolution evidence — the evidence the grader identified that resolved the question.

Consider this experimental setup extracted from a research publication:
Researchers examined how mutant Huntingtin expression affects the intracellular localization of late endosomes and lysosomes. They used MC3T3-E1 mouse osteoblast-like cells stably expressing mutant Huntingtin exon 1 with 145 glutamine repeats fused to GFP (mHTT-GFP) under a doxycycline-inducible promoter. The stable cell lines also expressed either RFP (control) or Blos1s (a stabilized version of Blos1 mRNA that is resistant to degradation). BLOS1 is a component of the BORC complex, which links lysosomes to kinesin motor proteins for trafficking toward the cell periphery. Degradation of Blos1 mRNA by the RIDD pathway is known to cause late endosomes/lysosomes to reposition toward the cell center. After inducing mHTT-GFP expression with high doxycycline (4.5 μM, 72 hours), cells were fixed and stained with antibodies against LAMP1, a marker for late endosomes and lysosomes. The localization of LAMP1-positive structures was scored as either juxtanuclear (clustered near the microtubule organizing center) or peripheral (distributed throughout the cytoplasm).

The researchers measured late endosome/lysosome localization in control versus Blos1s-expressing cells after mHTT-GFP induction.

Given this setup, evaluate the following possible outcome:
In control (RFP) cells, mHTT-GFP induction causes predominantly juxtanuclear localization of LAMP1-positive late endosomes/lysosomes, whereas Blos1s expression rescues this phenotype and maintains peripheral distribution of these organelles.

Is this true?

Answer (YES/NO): YES